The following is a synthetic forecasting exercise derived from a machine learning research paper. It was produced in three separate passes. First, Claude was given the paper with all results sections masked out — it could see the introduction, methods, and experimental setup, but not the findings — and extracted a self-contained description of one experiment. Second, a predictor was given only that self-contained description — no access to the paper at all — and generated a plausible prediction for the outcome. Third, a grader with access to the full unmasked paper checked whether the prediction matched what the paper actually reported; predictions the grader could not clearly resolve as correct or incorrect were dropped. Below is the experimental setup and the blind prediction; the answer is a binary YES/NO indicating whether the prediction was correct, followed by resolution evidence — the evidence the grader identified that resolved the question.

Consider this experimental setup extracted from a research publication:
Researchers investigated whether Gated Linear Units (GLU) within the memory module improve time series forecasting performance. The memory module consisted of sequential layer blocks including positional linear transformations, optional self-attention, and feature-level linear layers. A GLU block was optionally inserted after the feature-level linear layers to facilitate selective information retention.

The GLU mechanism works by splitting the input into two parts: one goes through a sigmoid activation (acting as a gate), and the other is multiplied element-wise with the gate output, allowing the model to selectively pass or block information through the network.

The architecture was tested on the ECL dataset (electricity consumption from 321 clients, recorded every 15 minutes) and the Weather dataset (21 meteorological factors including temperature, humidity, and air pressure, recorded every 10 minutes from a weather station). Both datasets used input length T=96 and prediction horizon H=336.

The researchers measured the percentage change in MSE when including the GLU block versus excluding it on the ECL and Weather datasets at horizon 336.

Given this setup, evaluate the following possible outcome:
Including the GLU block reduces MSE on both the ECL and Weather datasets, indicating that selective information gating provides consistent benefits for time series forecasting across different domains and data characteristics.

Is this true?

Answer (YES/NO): NO